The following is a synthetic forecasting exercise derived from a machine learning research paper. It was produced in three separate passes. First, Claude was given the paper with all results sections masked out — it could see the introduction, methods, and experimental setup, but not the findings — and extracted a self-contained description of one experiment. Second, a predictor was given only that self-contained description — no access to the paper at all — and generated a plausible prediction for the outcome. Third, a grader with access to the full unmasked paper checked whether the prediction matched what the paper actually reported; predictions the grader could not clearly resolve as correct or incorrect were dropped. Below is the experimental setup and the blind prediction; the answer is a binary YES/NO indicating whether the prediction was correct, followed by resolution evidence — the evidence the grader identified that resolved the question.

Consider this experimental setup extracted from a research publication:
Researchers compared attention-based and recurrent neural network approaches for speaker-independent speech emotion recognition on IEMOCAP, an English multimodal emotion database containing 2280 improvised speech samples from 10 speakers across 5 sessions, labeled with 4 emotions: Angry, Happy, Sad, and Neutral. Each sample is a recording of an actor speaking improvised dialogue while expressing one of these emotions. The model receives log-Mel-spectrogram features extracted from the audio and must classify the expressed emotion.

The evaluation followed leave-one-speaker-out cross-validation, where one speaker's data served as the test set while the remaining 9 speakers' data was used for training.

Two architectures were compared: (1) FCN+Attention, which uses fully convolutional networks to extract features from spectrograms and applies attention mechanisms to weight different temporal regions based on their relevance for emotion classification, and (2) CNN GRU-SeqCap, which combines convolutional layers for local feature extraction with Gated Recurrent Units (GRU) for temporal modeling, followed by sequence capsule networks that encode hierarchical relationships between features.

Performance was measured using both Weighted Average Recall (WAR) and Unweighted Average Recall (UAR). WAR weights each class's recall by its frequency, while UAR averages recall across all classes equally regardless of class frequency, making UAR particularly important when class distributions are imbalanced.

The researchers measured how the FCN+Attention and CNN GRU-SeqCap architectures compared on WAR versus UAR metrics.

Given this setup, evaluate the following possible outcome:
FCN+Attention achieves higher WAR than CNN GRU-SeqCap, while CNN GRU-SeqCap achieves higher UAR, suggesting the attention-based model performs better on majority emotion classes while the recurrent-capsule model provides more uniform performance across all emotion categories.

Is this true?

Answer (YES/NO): NO